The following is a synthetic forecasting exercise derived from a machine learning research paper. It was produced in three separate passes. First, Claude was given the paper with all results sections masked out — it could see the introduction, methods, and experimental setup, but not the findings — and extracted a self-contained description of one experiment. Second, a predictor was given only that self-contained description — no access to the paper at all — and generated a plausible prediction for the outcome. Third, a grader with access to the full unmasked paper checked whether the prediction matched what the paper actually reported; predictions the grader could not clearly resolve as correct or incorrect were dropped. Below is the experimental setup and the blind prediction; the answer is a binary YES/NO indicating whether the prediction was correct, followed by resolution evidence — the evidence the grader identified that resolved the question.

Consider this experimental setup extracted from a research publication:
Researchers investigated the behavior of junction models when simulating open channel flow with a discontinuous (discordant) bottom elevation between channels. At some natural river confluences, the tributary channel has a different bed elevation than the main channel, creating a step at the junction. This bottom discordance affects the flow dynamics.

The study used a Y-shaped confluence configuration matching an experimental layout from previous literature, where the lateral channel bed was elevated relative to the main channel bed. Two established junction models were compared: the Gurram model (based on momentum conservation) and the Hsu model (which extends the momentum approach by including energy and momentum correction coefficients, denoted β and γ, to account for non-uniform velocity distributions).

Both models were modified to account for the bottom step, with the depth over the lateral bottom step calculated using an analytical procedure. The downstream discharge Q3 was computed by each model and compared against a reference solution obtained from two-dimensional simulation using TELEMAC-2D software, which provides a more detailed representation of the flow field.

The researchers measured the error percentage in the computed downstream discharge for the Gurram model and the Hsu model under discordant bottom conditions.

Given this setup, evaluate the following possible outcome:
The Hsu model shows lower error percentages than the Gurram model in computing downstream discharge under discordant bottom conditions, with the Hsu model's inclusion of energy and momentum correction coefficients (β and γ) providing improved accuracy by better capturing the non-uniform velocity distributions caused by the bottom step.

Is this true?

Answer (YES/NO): NO